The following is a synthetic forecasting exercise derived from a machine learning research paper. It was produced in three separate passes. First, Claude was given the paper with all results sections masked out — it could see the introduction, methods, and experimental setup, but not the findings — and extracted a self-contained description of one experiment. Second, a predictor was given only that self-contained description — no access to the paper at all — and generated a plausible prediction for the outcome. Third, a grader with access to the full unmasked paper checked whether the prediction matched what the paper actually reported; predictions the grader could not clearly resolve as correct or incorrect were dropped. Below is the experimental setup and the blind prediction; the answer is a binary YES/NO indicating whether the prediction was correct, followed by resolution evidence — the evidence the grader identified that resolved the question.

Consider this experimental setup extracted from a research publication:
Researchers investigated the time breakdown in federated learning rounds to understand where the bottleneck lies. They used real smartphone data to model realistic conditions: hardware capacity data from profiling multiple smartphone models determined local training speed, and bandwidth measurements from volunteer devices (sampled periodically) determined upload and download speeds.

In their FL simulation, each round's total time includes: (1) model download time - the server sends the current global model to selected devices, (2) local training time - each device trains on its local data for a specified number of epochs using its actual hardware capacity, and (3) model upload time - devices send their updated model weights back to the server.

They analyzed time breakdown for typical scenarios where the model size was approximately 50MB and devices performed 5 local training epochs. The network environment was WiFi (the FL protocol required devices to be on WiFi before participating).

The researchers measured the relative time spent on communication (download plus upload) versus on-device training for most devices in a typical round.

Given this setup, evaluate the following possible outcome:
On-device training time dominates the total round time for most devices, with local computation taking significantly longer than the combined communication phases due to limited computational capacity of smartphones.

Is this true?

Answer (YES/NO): YES